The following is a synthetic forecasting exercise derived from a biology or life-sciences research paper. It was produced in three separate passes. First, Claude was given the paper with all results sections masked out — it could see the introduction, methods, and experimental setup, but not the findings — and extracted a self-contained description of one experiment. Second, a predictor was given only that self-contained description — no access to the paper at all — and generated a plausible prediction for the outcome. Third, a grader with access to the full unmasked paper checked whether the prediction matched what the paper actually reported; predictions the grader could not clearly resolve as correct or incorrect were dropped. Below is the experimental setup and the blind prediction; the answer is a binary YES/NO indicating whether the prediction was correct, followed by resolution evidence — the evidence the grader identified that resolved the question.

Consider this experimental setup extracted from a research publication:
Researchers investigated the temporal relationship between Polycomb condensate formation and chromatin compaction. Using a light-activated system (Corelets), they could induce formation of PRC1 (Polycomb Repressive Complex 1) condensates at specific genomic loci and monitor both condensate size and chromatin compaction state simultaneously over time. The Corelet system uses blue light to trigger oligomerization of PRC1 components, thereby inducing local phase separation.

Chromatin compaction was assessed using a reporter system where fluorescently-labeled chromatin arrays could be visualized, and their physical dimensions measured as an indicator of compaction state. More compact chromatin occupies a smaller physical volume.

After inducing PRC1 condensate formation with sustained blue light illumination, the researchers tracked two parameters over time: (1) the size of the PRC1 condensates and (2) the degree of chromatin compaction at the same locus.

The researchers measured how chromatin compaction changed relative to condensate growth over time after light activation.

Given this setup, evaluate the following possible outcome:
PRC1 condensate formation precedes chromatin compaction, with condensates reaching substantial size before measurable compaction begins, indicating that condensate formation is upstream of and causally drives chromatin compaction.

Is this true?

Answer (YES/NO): NO